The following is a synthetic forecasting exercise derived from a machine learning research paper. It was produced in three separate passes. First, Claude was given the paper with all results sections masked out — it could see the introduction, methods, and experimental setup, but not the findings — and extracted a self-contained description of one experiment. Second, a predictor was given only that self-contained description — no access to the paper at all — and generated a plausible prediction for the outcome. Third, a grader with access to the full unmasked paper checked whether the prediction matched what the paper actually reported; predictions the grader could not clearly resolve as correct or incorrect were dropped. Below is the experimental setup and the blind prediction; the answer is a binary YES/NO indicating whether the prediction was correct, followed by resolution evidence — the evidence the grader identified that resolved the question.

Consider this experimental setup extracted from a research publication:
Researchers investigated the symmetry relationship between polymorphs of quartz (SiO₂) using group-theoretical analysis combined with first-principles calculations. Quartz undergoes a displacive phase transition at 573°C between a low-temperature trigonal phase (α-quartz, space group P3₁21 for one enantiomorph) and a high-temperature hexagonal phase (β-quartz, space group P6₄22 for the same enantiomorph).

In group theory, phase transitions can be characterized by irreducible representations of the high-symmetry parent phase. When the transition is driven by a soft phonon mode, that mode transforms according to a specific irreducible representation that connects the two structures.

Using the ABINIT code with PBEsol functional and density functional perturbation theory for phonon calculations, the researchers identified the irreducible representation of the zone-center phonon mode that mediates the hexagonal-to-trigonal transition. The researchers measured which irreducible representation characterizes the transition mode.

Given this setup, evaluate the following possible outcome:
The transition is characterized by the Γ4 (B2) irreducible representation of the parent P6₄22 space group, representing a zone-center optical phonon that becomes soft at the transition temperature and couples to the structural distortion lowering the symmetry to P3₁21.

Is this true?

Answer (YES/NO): NO